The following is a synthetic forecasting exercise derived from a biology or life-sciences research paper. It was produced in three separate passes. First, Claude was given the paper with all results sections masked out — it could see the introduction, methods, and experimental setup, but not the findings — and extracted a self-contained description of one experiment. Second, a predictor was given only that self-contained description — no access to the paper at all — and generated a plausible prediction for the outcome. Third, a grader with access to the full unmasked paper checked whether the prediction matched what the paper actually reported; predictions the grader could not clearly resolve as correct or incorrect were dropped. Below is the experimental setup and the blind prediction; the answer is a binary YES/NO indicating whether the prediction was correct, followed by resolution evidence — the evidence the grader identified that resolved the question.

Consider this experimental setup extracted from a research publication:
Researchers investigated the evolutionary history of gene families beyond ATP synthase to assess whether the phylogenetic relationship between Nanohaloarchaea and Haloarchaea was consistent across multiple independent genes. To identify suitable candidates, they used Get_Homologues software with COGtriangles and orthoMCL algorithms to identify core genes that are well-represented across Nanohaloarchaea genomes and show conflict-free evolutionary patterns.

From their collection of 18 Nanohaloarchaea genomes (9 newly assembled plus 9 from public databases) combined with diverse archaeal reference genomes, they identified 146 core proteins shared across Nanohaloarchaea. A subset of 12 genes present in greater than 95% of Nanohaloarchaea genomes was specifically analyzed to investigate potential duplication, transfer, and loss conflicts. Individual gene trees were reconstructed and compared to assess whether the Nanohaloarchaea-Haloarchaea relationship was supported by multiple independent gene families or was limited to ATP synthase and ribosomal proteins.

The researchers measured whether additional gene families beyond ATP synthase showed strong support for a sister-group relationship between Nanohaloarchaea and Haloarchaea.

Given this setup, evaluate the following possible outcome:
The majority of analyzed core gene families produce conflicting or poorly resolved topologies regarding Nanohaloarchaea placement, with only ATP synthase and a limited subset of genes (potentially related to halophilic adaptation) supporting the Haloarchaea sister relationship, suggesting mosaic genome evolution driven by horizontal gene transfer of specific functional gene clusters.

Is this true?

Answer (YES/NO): NO